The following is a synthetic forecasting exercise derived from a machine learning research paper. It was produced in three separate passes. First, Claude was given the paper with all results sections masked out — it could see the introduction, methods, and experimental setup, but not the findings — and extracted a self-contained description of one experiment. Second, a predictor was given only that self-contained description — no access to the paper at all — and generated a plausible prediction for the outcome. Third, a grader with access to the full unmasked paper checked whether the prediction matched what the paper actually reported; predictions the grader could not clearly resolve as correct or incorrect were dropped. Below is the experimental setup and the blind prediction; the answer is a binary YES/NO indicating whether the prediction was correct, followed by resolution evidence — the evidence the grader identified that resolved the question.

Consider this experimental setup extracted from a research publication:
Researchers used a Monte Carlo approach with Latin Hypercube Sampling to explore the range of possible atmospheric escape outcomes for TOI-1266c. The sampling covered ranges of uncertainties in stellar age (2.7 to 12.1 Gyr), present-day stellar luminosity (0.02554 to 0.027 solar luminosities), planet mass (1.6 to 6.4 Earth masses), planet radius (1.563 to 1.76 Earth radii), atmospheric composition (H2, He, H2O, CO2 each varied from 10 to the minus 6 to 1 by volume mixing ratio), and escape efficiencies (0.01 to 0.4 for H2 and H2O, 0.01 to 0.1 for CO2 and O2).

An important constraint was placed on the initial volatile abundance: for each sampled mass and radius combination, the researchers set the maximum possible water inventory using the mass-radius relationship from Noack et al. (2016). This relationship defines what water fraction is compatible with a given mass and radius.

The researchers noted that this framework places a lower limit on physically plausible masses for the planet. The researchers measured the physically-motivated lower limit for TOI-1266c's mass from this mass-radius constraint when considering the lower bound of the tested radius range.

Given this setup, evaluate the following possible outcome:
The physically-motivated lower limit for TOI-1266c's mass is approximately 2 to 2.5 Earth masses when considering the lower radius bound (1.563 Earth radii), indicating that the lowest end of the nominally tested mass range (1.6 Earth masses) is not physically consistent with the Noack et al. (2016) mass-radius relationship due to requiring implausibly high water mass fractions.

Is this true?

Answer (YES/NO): NO